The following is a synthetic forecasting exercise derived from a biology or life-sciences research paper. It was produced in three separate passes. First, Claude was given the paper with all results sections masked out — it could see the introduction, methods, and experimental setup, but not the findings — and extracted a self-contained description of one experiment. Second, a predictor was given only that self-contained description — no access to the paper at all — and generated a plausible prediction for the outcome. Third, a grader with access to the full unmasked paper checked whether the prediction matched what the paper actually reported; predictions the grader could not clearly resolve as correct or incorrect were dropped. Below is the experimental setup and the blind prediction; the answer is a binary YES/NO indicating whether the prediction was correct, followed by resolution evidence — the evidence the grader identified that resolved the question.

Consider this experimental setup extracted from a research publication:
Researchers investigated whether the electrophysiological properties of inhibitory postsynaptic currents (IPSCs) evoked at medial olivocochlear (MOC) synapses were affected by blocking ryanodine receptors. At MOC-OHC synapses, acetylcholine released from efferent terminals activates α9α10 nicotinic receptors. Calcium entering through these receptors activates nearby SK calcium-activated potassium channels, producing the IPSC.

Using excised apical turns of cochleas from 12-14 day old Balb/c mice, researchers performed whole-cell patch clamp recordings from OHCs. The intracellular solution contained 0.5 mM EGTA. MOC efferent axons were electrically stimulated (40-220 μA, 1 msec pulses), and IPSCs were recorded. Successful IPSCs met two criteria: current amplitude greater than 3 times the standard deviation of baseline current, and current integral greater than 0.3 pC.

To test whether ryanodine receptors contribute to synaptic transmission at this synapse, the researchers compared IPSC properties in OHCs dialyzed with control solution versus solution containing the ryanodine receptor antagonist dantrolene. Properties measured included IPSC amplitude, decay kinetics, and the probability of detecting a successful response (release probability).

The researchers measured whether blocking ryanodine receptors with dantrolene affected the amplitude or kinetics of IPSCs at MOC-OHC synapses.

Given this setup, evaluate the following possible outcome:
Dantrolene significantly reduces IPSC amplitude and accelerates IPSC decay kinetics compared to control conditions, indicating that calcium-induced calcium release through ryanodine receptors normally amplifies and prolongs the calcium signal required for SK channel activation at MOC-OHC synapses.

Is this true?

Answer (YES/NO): NO